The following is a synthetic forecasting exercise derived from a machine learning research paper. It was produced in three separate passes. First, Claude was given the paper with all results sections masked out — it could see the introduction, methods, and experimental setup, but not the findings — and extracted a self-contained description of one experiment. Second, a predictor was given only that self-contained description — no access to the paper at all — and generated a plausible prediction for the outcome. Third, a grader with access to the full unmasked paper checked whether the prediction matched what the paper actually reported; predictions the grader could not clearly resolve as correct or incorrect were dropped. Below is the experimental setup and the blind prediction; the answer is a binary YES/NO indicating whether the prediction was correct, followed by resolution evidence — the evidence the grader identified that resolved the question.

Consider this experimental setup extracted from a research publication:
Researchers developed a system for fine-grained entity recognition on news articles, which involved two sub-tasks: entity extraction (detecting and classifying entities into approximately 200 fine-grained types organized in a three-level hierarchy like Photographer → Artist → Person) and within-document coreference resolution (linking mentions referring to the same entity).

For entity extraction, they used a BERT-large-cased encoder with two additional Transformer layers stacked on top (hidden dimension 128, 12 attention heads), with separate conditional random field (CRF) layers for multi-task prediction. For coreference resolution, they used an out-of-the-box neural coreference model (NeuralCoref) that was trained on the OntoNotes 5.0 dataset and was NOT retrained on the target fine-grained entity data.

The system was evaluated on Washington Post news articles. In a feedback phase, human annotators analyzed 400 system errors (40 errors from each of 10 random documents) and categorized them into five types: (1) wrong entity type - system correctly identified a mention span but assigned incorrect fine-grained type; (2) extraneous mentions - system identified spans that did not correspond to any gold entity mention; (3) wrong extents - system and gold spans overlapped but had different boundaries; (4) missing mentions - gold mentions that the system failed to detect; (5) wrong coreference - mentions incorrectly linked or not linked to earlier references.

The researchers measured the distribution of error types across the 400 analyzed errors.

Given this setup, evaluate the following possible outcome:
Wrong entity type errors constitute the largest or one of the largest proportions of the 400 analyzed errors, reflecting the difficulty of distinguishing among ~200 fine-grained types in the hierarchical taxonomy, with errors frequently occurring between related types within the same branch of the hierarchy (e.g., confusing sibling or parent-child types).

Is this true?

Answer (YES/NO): NO